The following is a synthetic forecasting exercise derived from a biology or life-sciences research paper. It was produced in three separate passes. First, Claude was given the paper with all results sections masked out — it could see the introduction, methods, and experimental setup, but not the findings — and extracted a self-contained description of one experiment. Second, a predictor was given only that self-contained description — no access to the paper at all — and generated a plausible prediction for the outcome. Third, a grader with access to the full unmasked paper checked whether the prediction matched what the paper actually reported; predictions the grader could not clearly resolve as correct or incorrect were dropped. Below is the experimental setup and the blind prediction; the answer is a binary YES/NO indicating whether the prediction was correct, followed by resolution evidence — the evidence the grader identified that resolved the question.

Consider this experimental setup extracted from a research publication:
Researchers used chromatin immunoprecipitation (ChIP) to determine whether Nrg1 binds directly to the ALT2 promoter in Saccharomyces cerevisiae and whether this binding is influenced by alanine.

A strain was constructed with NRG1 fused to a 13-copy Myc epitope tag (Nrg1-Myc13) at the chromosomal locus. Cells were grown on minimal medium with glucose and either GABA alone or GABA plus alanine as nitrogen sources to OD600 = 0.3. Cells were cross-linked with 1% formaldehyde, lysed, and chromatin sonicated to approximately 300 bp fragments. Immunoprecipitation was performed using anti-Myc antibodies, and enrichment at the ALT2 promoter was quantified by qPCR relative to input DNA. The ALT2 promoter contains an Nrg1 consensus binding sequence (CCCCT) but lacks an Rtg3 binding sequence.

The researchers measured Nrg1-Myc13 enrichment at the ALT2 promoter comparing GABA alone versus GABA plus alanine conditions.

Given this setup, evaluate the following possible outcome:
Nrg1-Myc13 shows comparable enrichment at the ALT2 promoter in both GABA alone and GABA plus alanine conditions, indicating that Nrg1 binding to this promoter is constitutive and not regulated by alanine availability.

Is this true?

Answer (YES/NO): NO